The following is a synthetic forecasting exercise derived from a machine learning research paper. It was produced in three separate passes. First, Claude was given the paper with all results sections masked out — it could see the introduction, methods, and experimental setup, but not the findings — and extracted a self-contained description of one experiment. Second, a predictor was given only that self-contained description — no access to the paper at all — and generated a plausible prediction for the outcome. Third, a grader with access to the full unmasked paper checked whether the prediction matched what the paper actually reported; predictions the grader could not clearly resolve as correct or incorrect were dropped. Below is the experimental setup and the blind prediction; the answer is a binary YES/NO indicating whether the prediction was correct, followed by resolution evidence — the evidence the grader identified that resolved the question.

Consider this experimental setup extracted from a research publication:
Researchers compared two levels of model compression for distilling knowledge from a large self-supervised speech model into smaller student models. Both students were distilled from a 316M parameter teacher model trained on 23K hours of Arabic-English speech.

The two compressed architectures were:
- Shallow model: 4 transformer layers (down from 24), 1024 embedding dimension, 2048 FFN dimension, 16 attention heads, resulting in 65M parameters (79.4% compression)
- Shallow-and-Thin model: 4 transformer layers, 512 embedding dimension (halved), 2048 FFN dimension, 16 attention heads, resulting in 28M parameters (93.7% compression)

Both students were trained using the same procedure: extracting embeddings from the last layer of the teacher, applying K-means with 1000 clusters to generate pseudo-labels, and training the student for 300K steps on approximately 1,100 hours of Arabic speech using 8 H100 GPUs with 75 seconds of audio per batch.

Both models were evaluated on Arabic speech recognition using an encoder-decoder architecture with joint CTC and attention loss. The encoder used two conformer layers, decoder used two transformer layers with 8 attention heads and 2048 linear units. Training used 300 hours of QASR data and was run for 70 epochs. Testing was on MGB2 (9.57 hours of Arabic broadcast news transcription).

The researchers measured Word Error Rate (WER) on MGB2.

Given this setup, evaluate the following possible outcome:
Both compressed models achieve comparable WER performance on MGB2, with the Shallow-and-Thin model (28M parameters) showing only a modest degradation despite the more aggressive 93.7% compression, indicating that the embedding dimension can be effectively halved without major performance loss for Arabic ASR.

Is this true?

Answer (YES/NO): NO